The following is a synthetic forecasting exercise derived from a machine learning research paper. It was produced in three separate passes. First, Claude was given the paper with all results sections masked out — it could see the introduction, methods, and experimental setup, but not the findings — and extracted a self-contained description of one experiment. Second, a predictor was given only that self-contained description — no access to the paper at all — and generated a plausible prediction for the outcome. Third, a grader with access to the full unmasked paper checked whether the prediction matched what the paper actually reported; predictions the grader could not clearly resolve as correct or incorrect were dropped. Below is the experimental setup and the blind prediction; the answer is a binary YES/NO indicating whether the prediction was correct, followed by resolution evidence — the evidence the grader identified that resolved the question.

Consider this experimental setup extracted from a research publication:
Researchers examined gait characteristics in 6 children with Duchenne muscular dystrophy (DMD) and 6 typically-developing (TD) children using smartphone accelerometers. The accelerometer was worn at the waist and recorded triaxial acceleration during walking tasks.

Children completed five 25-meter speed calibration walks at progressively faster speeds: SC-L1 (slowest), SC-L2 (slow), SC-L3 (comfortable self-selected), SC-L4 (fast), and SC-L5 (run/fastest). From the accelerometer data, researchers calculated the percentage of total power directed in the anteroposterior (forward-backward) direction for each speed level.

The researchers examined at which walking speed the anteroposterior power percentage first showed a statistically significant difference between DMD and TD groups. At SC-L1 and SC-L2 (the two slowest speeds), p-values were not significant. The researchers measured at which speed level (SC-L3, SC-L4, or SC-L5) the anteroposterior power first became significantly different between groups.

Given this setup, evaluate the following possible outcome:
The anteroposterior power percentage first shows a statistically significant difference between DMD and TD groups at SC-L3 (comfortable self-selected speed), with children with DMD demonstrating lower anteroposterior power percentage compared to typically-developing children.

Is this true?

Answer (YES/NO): NO